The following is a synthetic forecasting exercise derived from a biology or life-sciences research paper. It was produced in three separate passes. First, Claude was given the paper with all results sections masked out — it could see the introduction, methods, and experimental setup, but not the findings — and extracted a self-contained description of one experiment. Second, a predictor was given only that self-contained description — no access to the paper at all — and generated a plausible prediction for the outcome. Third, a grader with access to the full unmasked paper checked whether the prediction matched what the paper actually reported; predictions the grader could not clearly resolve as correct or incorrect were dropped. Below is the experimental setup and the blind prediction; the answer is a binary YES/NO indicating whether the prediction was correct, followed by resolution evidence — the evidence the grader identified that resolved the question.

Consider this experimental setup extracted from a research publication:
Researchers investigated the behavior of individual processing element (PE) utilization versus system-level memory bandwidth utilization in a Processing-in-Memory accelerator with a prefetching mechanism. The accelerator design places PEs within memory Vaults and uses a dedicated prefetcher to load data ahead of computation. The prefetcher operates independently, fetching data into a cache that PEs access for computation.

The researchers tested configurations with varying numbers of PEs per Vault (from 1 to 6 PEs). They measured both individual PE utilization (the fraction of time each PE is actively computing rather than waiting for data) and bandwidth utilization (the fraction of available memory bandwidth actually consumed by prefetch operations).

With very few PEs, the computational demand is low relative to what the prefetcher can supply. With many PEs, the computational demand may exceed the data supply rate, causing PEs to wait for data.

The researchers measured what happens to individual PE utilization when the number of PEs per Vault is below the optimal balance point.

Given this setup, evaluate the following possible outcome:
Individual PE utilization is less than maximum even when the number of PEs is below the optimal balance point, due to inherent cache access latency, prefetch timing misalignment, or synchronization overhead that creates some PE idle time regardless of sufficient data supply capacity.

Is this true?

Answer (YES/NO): NO